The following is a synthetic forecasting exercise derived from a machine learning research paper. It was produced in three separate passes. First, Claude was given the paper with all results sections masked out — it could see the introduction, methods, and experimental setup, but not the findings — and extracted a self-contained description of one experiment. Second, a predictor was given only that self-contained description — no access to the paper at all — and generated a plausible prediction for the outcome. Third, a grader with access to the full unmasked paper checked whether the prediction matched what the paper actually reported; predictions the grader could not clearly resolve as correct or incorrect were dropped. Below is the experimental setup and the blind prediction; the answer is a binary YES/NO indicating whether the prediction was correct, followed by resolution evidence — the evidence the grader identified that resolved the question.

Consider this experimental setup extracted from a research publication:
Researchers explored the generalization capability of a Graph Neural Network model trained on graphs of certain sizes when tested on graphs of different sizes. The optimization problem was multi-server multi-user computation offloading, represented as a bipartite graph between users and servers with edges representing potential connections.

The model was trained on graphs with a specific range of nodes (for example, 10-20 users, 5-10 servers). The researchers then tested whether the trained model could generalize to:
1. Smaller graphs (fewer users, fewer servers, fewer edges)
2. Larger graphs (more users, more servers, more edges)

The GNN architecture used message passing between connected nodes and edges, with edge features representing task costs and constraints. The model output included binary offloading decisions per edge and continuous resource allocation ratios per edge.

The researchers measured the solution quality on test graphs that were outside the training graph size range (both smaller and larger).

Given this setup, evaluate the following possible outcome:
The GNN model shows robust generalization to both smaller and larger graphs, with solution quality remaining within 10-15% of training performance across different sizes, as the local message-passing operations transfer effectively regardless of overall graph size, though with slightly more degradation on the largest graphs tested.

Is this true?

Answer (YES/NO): NO